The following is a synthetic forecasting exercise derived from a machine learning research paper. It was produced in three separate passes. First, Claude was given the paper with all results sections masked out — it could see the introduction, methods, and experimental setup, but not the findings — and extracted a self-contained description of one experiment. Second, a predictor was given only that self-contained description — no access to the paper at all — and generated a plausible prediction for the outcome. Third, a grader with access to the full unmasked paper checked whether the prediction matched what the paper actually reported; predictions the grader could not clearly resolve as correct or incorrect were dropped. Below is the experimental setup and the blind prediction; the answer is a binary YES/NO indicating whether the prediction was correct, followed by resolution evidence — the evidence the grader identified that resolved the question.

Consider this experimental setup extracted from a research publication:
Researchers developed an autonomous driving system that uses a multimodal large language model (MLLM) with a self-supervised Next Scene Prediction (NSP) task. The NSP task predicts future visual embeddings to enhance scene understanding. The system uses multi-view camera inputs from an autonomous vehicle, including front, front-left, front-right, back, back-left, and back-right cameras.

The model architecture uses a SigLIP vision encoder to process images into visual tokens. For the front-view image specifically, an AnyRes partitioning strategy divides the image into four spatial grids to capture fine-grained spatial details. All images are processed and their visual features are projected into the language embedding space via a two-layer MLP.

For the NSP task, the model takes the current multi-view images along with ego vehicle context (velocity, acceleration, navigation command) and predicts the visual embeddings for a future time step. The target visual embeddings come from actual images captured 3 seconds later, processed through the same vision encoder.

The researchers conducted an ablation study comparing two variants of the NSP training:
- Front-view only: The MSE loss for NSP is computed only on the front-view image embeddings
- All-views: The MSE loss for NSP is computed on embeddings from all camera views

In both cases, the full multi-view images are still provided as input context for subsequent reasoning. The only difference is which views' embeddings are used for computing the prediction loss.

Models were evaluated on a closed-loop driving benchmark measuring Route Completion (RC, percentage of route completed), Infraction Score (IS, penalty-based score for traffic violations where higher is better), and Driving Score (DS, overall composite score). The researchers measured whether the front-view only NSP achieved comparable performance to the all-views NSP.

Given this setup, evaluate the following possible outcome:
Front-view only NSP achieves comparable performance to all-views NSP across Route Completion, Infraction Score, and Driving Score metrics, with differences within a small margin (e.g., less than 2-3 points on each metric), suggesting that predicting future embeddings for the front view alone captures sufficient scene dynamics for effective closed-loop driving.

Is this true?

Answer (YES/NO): YES